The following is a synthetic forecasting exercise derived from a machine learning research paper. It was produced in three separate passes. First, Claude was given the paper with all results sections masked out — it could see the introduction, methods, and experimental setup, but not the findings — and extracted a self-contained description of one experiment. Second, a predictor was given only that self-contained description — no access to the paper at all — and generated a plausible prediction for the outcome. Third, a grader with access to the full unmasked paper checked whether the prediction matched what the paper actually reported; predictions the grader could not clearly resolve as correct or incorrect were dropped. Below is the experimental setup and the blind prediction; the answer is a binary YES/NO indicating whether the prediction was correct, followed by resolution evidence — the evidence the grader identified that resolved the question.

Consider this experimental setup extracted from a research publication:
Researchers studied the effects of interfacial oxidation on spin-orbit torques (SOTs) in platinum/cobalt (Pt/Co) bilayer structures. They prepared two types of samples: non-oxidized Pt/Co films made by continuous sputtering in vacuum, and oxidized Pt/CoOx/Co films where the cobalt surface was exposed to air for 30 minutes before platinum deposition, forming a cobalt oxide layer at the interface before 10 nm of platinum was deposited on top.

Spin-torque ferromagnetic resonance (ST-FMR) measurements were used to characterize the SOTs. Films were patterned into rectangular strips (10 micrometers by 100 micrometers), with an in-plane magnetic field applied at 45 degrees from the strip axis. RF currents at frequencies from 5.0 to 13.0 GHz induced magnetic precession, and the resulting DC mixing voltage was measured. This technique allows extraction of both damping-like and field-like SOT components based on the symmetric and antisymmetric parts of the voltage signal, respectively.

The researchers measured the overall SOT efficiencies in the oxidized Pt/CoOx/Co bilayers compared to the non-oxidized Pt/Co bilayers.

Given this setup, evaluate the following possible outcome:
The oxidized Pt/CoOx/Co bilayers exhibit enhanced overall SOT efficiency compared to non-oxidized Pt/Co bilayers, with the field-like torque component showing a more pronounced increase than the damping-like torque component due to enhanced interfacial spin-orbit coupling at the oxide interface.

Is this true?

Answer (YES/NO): NO